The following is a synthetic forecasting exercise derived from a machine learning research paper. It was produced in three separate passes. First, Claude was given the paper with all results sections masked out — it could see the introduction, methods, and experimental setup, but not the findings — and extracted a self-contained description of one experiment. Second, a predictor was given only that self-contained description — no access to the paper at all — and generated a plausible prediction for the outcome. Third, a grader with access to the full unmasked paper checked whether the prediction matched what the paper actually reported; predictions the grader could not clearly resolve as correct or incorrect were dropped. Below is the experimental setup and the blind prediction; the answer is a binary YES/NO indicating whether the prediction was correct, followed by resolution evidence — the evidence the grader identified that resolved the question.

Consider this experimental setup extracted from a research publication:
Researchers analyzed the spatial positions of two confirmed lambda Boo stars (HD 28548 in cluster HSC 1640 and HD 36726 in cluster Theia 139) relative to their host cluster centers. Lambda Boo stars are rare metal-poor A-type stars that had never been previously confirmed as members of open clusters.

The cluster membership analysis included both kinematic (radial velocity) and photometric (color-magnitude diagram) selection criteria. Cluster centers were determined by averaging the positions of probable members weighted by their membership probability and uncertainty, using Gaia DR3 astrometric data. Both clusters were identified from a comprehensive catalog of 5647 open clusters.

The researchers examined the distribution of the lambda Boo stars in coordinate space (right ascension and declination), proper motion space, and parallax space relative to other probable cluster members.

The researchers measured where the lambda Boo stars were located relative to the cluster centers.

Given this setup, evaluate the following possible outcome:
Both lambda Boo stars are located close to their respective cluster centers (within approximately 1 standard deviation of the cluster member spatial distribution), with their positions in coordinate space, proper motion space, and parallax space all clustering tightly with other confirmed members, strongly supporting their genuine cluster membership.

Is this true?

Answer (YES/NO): NO